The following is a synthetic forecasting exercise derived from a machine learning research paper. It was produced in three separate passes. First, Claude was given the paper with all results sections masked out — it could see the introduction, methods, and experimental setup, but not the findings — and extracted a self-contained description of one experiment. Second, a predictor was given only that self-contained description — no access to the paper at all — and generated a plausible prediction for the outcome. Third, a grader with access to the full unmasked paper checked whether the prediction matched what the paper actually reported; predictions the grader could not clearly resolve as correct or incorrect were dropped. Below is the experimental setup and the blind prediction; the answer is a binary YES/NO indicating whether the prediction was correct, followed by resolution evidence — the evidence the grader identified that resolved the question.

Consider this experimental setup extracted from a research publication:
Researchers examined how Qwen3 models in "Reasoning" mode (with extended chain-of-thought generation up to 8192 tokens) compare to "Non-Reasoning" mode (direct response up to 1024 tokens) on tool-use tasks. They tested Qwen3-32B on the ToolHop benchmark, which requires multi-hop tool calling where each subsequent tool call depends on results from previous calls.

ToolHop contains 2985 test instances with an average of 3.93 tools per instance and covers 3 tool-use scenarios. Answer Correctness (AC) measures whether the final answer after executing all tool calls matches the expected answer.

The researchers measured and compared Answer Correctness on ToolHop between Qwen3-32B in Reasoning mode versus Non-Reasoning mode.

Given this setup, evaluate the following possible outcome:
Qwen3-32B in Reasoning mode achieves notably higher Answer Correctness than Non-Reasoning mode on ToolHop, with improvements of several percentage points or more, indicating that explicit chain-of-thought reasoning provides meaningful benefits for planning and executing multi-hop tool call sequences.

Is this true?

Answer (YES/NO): YES